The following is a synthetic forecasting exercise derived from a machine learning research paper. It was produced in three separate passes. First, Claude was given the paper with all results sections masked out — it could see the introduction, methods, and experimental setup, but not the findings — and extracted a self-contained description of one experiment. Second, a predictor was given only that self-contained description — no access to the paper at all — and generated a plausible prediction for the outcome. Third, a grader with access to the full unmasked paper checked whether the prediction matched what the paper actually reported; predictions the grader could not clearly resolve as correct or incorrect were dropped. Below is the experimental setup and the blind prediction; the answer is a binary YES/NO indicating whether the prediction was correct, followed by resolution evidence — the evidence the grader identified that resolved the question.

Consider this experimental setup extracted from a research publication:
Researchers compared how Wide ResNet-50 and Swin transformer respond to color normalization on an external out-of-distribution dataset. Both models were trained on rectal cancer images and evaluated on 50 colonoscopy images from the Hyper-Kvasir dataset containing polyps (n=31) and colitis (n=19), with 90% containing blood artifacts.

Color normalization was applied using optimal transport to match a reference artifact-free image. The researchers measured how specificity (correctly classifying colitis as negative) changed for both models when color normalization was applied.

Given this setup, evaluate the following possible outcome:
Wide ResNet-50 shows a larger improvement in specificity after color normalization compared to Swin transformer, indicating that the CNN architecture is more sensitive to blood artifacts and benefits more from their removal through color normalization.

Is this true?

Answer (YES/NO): YES